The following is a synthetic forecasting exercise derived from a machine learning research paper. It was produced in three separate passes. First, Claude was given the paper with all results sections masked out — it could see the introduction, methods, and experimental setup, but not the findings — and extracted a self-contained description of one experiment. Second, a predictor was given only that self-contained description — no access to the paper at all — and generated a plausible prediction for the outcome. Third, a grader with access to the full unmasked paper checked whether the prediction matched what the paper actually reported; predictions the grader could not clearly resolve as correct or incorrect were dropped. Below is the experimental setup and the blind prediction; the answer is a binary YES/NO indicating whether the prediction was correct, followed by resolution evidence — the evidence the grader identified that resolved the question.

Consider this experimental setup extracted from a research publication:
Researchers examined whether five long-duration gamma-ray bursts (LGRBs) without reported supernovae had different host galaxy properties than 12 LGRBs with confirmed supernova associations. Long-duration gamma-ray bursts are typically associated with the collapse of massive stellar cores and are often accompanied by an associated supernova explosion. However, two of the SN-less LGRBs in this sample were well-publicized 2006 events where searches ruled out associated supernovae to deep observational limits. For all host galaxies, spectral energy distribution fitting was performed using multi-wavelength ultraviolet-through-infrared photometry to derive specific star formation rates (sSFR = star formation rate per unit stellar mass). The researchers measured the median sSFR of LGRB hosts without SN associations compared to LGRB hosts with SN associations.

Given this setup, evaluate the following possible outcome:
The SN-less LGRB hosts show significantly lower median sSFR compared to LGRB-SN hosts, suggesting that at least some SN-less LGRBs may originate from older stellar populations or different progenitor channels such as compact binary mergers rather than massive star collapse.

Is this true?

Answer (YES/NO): NO